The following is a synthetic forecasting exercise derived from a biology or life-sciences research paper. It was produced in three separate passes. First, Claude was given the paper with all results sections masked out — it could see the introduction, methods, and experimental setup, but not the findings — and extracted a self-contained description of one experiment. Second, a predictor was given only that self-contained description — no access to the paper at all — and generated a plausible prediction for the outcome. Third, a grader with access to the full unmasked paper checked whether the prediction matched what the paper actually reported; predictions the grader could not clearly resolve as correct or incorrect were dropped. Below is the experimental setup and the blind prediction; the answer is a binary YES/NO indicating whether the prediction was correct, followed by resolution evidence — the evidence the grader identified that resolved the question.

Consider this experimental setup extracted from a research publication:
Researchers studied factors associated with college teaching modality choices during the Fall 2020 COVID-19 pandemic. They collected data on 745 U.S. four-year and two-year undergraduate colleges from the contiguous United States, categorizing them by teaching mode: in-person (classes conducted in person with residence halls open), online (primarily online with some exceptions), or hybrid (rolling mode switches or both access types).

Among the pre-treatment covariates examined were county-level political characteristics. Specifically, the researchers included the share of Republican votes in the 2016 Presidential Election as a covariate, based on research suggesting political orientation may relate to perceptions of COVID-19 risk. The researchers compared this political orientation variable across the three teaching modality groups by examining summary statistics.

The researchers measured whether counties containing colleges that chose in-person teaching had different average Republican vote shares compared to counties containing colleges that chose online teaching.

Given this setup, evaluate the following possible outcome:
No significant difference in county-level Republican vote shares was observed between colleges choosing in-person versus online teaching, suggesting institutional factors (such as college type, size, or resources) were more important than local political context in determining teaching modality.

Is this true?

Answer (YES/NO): NO